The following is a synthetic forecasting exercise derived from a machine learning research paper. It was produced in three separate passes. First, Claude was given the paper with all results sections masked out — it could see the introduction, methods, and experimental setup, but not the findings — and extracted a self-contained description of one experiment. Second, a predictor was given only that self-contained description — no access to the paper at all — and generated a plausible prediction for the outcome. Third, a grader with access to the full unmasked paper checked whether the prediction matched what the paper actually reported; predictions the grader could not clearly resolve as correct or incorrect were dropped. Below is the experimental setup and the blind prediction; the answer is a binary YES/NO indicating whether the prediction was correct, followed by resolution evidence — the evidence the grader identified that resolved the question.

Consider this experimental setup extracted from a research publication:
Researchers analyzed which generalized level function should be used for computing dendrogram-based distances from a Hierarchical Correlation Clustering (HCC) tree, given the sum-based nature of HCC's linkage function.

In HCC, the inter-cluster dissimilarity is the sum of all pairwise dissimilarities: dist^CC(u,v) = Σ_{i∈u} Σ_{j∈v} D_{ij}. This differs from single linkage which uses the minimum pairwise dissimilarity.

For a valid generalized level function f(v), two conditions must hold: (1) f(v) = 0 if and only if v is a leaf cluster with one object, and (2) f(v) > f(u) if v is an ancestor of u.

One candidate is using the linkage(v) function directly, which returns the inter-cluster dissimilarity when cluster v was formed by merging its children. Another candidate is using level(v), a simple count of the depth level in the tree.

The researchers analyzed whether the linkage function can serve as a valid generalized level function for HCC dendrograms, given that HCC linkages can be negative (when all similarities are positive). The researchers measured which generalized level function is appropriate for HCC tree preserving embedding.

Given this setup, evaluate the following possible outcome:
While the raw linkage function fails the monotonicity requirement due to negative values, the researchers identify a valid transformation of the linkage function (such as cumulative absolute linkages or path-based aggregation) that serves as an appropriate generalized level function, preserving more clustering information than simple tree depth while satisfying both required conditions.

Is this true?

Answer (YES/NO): NO